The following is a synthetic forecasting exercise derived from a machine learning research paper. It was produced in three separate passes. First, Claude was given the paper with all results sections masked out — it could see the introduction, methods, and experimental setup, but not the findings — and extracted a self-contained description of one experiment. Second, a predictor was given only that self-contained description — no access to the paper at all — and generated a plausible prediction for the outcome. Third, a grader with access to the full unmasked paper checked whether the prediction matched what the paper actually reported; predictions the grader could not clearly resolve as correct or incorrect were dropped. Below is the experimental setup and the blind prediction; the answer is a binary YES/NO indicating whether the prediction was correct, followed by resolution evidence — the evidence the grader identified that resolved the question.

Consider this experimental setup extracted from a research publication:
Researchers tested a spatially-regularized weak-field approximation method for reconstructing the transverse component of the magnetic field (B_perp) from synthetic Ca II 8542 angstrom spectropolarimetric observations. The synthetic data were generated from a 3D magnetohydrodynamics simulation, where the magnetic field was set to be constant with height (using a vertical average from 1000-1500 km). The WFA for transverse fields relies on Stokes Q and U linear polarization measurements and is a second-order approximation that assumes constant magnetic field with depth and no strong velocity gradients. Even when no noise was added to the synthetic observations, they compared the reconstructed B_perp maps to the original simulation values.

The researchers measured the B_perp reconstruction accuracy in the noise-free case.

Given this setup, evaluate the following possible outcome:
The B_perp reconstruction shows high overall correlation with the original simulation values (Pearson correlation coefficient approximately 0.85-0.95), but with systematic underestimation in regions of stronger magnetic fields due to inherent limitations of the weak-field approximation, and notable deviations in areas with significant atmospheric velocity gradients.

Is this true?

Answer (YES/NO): NO